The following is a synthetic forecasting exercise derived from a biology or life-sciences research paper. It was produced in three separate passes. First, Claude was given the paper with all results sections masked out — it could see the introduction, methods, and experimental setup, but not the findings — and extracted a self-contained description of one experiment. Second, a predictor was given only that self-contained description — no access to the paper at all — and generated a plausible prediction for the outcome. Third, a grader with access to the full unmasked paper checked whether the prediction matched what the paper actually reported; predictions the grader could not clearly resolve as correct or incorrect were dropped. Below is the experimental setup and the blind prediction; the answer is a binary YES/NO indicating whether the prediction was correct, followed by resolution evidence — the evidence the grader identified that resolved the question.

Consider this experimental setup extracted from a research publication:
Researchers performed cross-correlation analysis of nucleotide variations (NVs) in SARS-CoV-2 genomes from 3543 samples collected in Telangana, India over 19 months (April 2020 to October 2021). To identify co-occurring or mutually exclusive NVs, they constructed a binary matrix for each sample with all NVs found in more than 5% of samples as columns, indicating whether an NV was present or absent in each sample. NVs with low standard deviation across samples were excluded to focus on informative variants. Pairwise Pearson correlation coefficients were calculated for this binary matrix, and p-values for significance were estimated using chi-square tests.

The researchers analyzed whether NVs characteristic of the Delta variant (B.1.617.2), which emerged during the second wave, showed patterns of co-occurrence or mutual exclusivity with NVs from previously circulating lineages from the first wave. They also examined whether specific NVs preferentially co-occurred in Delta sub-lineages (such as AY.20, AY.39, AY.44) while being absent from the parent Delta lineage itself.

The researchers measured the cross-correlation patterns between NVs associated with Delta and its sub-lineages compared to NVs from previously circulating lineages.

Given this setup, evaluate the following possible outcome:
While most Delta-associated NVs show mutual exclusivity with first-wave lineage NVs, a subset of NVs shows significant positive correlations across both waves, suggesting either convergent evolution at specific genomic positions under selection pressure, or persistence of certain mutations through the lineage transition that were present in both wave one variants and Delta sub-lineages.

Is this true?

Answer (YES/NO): NO